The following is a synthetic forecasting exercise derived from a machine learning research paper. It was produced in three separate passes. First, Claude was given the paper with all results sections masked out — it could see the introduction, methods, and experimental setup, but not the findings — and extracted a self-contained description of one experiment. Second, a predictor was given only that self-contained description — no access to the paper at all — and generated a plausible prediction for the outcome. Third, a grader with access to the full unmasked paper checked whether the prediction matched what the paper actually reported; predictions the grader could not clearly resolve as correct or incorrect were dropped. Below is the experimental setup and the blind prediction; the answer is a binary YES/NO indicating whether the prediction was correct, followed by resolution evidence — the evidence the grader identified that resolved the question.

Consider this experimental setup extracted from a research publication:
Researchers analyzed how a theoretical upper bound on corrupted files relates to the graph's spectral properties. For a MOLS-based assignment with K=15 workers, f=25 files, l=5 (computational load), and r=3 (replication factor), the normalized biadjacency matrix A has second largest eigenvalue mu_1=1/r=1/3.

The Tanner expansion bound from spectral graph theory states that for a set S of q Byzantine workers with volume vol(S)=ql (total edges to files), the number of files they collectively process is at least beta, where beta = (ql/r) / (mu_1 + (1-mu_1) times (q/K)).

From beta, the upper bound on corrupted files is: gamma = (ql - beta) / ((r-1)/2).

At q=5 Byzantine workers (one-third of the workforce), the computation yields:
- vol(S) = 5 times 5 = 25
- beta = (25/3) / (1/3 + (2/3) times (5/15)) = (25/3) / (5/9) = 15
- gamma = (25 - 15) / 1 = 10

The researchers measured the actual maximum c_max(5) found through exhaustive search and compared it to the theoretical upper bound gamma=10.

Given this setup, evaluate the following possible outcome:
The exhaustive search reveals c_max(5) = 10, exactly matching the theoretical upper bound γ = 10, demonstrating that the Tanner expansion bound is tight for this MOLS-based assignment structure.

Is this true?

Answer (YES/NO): NO